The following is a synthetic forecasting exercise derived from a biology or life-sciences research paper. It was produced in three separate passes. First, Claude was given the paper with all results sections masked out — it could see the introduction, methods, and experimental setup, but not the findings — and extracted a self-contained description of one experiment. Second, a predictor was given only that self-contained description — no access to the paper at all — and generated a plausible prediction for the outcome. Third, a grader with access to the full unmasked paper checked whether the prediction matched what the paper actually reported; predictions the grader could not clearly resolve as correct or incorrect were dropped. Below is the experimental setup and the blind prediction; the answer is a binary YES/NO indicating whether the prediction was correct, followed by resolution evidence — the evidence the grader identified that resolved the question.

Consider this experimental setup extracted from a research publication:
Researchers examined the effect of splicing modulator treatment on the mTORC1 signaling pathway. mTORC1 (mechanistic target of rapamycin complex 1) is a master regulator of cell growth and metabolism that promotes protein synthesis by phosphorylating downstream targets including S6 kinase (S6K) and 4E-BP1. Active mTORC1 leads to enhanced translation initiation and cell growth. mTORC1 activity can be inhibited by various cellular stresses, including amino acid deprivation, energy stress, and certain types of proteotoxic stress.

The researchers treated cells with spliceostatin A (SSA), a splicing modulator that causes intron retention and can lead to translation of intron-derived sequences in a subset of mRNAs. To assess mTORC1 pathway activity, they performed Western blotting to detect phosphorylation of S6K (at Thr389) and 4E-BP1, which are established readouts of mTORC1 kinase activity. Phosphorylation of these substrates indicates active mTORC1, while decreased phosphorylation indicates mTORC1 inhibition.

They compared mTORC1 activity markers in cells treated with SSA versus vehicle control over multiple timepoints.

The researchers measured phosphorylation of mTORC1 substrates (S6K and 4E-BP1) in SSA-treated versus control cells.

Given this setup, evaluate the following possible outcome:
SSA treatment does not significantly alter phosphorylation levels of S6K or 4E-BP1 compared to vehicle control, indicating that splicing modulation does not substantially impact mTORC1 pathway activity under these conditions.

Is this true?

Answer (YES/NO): NO